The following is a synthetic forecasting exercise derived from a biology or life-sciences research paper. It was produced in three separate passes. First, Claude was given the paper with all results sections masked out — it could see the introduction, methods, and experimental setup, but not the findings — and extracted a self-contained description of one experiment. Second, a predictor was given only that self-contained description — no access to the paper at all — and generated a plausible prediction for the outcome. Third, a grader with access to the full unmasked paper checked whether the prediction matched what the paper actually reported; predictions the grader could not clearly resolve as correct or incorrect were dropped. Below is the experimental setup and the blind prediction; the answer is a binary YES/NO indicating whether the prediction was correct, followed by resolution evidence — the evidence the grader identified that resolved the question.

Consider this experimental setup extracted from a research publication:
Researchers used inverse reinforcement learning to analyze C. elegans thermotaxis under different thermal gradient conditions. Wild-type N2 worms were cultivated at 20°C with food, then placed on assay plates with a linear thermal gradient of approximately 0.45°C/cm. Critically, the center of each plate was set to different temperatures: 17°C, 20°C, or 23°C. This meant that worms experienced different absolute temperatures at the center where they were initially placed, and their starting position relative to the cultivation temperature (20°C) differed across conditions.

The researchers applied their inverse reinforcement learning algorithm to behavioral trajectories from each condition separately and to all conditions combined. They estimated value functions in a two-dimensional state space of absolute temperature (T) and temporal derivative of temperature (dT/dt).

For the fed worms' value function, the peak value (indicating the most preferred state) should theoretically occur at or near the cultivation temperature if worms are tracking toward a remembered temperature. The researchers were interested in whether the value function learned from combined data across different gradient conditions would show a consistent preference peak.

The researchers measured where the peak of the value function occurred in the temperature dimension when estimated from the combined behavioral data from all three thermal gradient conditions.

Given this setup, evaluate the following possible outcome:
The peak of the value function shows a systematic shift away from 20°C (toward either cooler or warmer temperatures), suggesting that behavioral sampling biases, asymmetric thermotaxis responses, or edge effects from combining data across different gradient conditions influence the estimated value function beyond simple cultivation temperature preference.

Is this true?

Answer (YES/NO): NO